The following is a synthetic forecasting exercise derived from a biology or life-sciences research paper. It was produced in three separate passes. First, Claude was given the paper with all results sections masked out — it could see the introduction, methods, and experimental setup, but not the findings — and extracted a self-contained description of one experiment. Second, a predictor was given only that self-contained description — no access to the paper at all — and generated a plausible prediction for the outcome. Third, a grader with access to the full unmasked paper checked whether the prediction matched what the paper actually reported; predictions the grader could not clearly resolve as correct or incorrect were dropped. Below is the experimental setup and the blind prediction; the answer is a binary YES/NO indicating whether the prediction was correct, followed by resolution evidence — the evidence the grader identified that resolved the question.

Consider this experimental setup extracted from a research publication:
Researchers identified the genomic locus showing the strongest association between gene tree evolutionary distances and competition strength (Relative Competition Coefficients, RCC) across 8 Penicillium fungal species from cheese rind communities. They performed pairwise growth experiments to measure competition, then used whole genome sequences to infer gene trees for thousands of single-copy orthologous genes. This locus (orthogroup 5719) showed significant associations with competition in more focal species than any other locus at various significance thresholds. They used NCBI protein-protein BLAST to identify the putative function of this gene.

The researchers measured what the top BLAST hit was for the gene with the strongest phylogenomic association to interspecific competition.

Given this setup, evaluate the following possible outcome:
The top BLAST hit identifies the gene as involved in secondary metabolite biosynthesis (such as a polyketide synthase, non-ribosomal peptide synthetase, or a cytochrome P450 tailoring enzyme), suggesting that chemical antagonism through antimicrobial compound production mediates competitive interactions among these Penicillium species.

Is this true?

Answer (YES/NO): NO